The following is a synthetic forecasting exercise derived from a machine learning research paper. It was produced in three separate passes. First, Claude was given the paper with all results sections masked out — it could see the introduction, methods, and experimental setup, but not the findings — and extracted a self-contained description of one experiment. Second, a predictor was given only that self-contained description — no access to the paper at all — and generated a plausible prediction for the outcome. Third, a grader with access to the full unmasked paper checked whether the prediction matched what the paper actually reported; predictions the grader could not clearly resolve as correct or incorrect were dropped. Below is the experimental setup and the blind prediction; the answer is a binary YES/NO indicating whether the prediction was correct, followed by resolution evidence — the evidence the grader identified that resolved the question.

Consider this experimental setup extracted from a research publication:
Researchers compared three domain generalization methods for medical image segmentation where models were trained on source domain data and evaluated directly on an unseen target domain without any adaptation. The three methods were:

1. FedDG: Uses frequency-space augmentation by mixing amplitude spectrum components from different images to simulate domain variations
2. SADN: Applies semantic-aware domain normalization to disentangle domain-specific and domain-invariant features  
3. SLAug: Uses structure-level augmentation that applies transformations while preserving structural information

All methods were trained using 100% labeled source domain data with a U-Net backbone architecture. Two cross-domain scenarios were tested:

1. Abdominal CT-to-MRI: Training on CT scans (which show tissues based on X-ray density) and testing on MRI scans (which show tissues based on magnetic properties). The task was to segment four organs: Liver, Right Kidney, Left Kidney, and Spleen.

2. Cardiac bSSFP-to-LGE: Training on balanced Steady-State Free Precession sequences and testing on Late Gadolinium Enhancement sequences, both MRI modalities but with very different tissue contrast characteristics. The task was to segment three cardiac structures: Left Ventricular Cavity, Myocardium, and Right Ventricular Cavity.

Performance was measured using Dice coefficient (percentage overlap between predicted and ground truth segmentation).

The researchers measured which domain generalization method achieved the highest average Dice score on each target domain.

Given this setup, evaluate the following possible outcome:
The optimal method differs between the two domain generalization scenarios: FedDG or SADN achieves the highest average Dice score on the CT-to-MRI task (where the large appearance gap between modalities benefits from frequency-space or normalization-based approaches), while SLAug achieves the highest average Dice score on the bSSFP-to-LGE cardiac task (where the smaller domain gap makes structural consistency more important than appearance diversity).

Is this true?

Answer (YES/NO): NO